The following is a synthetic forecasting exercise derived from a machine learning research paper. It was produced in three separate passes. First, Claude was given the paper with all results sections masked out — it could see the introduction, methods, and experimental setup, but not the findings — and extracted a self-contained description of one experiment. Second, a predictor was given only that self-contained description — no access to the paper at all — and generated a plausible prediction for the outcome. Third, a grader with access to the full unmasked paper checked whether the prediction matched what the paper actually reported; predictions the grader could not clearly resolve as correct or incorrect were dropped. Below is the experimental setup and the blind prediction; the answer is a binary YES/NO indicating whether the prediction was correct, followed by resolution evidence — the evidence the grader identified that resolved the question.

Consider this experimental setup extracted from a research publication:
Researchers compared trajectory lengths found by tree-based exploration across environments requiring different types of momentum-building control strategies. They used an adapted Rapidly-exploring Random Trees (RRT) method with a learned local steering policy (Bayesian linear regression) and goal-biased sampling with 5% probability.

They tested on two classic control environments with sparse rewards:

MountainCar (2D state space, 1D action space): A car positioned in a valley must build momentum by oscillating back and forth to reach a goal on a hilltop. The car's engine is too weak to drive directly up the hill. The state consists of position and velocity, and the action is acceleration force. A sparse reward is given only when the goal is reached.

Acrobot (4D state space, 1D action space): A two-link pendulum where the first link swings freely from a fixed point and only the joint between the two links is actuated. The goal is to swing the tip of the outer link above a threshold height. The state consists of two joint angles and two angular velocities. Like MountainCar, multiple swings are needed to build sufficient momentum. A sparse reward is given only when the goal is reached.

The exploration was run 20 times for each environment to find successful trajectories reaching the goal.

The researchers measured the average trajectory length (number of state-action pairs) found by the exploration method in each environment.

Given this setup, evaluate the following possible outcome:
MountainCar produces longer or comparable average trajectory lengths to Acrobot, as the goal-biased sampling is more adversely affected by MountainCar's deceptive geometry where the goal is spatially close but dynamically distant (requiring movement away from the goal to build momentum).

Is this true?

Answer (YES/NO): NO